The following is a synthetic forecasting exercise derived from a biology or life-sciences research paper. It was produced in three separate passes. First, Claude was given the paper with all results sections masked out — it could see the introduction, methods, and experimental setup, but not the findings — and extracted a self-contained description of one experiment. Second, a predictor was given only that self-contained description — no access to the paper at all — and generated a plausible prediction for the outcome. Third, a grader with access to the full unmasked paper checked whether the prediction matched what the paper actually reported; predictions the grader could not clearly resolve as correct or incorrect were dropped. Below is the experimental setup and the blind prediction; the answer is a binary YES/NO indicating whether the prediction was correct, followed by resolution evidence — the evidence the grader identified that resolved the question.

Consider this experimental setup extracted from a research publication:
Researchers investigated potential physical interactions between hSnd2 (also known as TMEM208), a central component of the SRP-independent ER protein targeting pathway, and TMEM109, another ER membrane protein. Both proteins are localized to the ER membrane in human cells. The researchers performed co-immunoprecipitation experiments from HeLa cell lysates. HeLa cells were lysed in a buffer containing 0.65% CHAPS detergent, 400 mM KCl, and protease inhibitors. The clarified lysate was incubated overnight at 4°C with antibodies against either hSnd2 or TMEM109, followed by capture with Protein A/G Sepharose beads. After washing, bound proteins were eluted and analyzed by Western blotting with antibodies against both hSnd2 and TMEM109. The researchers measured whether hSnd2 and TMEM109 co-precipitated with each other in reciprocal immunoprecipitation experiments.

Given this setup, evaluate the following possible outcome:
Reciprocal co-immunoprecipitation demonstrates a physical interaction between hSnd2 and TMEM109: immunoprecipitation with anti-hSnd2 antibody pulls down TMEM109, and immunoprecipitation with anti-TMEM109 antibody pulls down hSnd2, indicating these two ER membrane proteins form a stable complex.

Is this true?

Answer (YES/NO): YES